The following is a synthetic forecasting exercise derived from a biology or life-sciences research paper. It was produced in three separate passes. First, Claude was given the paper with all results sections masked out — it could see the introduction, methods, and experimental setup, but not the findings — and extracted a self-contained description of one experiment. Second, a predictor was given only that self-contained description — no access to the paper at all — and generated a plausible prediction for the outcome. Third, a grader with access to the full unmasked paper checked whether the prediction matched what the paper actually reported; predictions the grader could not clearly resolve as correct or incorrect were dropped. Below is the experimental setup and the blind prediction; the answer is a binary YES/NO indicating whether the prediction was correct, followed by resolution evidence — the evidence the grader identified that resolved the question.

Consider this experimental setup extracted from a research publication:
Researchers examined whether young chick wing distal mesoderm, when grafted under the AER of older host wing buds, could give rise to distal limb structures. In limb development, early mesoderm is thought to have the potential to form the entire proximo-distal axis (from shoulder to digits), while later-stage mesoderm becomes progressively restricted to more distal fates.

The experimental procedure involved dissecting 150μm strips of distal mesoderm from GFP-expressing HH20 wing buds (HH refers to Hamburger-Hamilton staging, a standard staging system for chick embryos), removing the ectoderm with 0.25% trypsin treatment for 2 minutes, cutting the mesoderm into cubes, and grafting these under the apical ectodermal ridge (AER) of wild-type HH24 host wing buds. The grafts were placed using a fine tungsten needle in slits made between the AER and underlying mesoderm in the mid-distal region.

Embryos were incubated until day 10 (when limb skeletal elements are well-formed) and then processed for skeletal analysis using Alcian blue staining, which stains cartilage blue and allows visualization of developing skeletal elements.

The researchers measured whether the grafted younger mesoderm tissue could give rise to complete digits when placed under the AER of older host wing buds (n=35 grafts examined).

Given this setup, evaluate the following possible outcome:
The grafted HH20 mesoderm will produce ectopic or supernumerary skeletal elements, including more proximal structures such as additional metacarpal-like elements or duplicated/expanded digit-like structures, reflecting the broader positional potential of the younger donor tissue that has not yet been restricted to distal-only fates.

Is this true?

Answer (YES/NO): NO